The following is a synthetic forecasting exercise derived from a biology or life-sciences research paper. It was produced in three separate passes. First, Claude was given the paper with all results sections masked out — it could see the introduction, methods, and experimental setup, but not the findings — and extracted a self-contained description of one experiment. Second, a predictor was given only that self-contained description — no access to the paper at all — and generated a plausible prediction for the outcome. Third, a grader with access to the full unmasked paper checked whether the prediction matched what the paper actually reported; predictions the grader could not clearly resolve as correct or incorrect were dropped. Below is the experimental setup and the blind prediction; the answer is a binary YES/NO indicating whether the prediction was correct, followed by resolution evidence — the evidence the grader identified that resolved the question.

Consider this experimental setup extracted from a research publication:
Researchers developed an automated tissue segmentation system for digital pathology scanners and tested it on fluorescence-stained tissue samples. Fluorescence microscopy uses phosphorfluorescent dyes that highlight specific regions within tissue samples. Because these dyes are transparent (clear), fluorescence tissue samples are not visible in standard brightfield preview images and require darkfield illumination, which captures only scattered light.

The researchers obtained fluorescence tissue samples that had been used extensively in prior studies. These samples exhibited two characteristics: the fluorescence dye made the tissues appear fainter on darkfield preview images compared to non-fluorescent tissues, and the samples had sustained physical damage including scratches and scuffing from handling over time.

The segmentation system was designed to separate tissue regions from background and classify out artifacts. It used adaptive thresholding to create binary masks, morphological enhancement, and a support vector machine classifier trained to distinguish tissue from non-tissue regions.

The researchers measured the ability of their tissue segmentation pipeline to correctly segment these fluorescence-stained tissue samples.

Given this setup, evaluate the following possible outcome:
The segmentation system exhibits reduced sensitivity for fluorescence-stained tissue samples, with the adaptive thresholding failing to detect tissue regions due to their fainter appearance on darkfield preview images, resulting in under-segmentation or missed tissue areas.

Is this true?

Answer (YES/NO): NO